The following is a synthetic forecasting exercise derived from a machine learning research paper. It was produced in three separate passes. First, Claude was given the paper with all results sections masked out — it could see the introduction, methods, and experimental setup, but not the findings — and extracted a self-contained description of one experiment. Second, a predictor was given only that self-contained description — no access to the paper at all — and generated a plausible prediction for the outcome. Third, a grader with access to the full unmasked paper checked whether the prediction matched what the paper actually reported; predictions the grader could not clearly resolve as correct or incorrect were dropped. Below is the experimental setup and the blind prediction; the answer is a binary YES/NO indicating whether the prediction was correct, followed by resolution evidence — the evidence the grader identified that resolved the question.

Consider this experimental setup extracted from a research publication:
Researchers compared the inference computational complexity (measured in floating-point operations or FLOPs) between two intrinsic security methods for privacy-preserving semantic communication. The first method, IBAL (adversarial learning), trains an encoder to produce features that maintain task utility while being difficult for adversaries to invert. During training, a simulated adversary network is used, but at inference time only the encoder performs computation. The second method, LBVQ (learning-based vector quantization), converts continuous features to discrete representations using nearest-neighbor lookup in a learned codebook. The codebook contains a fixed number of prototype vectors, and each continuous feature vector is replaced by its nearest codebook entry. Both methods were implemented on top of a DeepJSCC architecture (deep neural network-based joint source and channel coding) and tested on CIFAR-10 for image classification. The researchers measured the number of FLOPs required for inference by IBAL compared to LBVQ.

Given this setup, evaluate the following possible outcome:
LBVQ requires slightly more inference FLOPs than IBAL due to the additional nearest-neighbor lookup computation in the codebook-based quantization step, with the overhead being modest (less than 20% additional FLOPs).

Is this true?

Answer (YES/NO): NO